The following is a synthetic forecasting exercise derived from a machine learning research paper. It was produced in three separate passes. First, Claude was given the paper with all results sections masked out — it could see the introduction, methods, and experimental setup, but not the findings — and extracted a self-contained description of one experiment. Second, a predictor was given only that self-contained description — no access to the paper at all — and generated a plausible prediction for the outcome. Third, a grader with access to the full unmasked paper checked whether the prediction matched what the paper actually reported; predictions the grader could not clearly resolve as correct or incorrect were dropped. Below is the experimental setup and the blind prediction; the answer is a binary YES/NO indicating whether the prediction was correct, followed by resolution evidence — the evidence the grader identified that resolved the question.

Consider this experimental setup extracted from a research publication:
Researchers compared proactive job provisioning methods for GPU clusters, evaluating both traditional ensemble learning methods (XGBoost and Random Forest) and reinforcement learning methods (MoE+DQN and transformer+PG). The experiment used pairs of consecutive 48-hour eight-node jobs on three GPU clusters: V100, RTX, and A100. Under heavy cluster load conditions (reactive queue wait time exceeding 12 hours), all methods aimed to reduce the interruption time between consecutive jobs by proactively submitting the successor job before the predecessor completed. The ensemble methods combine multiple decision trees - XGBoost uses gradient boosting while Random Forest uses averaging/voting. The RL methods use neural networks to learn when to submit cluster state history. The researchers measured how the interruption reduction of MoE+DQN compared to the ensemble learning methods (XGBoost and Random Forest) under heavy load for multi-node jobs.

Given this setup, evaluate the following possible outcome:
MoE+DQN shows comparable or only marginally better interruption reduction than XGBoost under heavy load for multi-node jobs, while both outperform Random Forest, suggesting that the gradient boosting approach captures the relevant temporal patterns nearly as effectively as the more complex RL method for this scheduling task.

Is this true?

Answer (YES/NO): NO